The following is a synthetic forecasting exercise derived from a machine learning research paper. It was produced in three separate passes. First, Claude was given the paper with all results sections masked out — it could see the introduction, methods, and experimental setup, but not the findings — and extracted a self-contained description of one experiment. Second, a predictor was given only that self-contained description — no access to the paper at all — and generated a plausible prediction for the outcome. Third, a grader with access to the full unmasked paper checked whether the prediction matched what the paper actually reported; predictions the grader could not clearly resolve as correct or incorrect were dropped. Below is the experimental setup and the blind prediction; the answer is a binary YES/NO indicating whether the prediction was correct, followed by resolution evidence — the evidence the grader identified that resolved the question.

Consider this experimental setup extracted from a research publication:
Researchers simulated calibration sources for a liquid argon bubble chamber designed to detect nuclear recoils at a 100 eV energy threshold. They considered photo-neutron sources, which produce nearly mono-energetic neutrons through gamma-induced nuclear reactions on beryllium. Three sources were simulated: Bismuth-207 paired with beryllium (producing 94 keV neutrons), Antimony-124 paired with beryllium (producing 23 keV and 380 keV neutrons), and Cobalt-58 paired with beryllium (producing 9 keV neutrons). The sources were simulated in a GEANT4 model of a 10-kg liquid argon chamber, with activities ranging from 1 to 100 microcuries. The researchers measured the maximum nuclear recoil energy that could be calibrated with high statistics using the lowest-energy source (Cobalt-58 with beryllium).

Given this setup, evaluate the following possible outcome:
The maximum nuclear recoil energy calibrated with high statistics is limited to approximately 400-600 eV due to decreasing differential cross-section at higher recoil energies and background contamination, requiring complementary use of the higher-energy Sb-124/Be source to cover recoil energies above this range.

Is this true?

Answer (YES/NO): NO